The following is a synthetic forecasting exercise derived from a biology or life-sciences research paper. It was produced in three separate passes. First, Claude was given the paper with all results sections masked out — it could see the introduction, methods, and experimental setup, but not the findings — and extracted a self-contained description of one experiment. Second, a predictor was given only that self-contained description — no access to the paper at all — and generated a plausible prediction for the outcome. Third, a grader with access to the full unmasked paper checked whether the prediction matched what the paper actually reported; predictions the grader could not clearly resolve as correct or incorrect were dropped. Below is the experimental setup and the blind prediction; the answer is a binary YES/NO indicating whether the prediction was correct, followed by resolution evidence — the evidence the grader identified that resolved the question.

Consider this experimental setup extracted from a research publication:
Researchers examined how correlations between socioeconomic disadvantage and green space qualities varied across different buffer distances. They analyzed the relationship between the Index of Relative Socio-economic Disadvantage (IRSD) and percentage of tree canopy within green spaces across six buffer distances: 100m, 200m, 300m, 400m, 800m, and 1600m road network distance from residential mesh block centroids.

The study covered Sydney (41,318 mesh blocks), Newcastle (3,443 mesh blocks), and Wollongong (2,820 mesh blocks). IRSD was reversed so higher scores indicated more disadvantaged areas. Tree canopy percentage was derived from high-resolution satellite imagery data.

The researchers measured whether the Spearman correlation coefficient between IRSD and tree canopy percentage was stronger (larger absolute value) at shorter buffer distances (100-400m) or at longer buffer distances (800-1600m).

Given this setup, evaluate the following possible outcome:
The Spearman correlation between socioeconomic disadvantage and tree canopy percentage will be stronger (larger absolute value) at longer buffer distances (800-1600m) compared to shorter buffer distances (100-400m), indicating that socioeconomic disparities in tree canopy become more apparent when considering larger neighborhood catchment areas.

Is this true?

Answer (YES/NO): YES